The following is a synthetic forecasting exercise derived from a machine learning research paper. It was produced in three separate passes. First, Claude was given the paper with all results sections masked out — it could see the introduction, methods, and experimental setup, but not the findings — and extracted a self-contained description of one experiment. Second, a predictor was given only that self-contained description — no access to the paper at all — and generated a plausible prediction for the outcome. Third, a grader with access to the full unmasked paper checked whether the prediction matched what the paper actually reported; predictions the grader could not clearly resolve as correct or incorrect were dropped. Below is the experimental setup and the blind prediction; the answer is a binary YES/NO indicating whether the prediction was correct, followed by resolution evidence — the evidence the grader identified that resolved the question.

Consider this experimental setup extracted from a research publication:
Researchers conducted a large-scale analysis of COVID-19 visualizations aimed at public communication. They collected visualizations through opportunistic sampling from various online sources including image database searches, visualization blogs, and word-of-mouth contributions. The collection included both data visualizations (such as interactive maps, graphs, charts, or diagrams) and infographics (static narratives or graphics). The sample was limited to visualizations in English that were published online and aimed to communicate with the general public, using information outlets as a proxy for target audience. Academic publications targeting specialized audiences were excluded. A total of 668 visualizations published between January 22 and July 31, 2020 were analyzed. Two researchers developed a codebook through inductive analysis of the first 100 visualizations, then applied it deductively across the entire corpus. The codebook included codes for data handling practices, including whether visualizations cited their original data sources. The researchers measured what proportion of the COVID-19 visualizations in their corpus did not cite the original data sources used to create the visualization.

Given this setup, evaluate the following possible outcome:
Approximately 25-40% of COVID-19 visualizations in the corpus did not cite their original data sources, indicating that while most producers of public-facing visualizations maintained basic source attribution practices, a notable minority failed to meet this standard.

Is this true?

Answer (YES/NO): NO